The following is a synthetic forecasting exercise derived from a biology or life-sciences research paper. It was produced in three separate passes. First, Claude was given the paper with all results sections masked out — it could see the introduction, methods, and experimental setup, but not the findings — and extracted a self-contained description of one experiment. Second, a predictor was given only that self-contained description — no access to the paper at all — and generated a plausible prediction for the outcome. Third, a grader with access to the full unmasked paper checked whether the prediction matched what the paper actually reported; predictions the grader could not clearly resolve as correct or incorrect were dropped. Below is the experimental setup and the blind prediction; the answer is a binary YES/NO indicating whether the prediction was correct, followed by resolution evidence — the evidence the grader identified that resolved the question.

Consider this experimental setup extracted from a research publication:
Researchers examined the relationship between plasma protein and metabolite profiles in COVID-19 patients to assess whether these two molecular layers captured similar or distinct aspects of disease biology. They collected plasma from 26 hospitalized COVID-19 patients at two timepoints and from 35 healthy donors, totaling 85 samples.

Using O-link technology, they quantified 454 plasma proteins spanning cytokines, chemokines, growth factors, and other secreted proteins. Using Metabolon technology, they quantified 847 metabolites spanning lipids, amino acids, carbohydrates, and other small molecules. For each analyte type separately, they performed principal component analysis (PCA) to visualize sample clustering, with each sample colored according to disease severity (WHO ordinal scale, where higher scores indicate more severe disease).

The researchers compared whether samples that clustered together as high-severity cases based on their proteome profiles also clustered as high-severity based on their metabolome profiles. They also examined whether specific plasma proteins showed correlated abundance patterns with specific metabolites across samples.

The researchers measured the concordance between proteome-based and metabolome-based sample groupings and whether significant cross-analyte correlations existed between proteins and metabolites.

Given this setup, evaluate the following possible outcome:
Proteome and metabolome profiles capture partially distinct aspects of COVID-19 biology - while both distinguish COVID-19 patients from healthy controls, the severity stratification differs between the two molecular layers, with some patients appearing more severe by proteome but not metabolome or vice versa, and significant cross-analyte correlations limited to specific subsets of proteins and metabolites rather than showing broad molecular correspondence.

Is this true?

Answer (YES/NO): NO